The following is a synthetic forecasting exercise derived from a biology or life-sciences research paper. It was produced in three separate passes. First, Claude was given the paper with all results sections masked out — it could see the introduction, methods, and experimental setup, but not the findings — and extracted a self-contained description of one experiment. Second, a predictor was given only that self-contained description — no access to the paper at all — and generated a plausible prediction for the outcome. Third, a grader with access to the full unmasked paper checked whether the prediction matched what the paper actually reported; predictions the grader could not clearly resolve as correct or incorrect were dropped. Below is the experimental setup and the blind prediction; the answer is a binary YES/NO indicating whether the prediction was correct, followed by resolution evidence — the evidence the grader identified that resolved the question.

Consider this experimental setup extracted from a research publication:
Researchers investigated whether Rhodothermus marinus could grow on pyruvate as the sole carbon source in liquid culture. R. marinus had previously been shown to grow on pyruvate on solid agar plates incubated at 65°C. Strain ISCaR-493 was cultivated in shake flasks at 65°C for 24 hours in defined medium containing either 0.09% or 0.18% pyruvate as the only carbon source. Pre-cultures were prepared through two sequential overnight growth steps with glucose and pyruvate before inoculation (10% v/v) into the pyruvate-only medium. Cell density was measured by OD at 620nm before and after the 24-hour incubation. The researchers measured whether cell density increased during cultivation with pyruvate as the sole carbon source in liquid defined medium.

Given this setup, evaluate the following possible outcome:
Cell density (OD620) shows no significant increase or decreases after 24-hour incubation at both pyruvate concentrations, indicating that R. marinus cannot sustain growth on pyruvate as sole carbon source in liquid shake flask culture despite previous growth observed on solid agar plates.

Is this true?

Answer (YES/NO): YES